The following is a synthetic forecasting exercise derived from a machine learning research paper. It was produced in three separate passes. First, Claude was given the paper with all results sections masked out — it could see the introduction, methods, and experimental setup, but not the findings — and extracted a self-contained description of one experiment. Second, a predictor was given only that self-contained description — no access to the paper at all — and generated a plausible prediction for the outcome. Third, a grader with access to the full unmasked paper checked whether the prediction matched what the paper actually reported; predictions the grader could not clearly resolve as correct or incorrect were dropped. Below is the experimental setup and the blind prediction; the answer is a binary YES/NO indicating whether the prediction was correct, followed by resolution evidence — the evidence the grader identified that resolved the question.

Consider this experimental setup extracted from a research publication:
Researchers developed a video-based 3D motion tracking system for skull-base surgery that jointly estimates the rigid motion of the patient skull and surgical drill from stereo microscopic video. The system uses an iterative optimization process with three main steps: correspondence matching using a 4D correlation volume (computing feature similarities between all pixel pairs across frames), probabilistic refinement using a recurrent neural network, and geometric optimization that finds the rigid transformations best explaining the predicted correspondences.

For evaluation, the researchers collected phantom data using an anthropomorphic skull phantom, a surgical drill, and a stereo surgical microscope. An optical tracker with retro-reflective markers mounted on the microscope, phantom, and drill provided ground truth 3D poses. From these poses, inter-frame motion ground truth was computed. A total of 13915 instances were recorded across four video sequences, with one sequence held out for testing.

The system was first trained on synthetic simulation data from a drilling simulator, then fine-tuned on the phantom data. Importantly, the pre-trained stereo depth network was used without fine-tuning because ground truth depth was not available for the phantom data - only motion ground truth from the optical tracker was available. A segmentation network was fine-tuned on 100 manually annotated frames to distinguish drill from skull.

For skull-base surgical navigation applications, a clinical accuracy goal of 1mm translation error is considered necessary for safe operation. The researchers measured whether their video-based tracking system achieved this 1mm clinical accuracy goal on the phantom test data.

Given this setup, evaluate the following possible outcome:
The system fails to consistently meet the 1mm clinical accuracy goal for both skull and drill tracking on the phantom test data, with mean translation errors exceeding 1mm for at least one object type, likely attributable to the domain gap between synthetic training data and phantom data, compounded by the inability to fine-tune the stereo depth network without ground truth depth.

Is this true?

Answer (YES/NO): YES